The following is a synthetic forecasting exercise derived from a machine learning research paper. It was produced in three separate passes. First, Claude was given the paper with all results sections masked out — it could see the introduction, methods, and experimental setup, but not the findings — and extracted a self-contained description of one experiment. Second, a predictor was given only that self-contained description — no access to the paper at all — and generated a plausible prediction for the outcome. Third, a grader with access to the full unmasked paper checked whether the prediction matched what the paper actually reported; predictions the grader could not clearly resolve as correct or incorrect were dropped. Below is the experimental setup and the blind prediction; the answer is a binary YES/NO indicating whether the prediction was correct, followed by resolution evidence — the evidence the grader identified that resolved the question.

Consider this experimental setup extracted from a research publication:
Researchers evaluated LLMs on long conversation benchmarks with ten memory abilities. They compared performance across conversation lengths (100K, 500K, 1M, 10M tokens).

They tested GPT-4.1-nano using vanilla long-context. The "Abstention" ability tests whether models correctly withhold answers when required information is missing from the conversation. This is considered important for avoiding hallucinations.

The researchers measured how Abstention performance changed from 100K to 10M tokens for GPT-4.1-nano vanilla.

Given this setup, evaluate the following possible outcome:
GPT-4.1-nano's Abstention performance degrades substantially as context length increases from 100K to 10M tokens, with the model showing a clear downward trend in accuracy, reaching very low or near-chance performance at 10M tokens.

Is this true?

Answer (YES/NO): NO